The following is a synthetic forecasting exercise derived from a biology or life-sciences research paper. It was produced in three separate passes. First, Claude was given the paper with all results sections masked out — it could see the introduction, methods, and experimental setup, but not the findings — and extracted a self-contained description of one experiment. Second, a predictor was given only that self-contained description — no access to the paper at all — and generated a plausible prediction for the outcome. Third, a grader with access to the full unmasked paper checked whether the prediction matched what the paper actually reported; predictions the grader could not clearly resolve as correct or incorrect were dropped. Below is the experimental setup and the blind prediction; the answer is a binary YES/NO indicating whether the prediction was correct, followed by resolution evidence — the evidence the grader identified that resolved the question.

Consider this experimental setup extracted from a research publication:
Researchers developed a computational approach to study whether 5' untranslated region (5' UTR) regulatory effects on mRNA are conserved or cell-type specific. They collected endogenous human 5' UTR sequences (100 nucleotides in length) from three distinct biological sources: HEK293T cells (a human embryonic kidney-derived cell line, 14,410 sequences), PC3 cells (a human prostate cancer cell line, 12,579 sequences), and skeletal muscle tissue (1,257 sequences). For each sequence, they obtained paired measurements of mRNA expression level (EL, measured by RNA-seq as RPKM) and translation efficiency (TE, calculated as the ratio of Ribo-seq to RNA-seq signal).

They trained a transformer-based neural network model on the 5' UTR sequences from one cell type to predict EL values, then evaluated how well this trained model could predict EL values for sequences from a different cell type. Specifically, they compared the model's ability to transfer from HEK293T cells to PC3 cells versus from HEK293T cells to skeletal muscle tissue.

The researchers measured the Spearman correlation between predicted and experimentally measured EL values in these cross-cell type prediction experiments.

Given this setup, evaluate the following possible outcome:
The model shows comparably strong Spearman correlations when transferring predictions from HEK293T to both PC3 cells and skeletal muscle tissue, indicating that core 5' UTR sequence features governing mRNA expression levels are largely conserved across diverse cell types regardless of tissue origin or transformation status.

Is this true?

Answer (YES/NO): NO